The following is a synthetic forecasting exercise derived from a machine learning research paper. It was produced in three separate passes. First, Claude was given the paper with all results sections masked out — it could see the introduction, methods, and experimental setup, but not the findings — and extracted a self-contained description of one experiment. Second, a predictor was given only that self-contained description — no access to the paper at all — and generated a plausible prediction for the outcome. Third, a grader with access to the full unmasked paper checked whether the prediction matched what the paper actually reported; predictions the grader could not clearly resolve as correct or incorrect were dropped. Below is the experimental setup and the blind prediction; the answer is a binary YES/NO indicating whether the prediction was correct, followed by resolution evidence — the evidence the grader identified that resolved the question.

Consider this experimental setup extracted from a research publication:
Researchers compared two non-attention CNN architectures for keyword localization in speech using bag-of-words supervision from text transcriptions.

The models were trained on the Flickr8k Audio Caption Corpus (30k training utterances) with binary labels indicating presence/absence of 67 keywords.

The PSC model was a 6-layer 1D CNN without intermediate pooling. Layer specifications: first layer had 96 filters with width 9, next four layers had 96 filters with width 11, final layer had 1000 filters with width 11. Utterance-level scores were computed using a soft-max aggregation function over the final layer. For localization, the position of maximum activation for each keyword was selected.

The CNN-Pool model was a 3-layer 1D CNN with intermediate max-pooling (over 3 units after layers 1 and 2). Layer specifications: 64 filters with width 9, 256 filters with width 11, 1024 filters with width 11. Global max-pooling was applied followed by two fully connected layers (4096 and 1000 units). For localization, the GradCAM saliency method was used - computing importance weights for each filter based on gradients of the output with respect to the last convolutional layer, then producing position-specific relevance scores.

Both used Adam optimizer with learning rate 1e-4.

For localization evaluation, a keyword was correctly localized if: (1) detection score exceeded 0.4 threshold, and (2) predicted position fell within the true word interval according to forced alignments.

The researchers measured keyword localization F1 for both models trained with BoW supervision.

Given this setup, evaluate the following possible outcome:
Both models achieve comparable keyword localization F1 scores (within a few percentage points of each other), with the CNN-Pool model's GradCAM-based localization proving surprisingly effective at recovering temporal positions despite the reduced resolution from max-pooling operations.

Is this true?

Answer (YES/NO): NO